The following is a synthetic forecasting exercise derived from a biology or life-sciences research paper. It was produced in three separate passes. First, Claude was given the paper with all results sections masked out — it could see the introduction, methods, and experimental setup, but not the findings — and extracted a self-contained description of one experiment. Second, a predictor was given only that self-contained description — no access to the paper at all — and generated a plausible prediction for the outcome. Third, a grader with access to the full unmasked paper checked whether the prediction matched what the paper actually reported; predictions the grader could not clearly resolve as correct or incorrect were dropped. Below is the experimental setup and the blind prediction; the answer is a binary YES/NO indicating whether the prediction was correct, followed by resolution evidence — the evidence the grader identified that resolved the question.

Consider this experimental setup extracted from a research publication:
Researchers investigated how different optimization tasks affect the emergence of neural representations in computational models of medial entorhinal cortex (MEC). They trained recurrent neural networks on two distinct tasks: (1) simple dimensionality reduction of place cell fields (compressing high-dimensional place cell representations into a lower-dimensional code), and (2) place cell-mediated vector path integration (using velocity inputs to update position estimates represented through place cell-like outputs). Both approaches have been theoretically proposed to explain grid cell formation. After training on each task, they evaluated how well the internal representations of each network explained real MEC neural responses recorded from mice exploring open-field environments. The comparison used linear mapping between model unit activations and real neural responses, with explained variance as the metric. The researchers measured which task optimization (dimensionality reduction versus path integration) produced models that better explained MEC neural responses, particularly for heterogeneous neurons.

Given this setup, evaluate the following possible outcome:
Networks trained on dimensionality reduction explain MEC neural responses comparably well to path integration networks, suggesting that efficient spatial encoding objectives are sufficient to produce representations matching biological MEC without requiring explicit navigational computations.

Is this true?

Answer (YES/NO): NO